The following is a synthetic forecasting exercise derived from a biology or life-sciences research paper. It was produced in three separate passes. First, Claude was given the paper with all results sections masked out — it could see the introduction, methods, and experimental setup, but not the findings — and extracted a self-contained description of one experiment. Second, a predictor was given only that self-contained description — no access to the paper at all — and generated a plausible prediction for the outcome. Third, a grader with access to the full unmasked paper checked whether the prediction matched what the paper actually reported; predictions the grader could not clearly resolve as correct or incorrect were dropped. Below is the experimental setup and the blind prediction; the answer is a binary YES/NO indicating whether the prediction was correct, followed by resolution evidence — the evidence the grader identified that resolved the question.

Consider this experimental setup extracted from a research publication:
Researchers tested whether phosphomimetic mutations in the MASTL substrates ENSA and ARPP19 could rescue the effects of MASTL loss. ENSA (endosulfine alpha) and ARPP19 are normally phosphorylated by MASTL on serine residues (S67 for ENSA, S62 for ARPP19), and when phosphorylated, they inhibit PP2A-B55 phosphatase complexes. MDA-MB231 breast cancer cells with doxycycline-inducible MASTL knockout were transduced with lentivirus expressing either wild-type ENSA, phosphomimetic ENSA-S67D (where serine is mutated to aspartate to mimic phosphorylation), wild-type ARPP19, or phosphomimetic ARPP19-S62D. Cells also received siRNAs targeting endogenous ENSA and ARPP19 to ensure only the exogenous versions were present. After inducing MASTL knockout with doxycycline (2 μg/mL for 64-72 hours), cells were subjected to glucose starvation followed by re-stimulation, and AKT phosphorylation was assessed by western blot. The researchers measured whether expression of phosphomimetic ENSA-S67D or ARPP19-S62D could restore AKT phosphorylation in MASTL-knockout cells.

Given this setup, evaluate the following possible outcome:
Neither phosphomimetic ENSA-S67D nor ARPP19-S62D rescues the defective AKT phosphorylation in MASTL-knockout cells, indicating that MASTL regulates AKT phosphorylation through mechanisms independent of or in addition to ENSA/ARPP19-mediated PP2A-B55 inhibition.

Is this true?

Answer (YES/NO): NO